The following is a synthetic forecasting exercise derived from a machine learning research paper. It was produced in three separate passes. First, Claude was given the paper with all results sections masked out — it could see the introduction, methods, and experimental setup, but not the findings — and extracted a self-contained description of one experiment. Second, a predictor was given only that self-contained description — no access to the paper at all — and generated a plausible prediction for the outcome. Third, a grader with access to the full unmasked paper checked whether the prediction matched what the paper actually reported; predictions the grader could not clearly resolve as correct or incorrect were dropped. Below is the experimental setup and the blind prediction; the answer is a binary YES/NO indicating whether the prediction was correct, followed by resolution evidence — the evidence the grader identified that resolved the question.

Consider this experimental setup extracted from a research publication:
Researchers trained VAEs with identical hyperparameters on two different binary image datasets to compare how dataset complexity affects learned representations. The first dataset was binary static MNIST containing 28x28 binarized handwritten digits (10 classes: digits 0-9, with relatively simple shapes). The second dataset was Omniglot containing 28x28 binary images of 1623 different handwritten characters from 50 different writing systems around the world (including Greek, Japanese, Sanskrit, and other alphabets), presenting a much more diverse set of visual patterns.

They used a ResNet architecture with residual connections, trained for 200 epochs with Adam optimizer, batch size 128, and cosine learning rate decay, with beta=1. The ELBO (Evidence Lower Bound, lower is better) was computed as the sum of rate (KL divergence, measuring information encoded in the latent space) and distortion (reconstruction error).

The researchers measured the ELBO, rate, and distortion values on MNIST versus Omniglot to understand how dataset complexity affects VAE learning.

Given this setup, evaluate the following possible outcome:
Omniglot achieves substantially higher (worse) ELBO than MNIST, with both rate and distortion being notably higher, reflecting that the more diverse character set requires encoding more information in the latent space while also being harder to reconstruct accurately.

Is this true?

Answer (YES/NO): YES